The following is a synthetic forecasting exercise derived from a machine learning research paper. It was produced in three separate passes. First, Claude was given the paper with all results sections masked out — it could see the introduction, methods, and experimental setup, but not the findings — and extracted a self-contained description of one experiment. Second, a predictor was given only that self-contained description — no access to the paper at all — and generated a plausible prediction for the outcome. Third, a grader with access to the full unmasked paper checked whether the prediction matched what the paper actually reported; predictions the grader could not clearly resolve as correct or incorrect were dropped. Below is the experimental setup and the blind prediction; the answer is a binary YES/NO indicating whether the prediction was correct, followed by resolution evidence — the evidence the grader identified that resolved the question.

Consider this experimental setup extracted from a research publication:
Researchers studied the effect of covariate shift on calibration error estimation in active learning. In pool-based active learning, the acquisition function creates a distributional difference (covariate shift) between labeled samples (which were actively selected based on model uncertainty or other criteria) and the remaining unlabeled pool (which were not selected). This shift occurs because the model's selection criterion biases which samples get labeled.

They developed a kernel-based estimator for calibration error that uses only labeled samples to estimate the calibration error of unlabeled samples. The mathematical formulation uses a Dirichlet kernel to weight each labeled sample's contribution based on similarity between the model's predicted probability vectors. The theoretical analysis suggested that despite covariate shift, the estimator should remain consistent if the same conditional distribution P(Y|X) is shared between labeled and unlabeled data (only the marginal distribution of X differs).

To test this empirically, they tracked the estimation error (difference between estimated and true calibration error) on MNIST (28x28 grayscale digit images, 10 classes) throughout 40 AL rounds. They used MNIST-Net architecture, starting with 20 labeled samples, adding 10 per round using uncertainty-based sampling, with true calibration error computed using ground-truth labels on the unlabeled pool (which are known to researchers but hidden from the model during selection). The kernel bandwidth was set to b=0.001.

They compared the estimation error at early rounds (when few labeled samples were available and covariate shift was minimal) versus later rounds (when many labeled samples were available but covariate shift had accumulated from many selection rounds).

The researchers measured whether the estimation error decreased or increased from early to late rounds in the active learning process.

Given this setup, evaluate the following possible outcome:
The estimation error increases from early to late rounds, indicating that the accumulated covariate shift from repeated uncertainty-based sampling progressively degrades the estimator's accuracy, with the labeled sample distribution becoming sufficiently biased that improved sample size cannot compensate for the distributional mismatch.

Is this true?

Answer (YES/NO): NO